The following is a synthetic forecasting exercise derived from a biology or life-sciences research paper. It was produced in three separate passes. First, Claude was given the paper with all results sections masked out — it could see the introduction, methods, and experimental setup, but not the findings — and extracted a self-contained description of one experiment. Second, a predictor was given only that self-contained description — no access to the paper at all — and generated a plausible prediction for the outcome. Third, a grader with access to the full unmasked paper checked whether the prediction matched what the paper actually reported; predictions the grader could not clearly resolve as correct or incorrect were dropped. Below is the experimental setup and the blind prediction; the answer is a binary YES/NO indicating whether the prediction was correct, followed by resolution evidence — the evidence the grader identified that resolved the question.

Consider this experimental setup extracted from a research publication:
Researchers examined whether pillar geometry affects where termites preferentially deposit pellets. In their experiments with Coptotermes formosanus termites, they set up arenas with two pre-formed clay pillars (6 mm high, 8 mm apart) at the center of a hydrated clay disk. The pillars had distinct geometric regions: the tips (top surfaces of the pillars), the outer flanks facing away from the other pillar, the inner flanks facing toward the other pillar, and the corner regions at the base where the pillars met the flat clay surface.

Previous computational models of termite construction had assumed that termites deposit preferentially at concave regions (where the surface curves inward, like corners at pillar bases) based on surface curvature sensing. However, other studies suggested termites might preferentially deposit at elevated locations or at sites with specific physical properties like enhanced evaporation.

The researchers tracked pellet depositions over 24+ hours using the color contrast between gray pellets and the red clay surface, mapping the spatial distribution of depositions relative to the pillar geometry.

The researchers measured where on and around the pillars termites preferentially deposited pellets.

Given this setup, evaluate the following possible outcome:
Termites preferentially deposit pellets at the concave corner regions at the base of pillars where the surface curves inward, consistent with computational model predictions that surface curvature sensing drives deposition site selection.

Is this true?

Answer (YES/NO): NO